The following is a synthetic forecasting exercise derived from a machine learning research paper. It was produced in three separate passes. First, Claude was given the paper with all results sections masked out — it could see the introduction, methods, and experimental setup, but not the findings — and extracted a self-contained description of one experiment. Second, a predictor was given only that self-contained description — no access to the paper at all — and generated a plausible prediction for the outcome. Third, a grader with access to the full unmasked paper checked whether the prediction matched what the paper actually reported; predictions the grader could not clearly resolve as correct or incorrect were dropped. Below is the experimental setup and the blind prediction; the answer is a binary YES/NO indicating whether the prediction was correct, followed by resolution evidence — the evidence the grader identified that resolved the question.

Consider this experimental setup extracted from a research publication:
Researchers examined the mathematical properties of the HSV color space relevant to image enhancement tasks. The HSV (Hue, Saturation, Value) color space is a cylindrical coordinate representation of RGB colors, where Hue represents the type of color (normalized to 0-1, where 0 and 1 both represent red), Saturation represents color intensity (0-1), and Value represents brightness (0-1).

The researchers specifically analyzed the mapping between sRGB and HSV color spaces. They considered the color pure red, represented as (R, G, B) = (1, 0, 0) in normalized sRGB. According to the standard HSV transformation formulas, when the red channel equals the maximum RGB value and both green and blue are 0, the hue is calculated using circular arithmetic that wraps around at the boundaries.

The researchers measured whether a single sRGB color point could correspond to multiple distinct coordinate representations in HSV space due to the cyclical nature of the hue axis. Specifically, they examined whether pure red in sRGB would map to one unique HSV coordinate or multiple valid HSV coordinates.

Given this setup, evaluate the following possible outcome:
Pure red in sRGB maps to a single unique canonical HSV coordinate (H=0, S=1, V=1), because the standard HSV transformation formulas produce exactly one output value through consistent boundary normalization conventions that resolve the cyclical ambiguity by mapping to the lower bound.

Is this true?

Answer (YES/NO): NO